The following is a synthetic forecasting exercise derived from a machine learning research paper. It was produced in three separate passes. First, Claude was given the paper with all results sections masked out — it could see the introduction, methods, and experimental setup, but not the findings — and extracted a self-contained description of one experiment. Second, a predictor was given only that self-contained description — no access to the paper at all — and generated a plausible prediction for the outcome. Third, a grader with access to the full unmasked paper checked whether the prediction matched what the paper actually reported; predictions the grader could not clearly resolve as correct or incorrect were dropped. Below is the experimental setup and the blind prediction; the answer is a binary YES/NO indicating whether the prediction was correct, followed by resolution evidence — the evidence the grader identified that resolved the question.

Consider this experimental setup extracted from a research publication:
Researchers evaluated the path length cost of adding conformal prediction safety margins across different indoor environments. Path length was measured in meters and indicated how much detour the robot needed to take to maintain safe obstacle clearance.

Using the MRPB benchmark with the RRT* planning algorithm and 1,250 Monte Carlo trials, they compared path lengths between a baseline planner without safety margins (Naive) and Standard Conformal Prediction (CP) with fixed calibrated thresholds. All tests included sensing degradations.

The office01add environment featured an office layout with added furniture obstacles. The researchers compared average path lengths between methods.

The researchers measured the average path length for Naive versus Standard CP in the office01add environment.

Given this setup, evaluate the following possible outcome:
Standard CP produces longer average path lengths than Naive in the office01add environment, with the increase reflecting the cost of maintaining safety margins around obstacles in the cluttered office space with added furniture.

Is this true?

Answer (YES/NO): YES